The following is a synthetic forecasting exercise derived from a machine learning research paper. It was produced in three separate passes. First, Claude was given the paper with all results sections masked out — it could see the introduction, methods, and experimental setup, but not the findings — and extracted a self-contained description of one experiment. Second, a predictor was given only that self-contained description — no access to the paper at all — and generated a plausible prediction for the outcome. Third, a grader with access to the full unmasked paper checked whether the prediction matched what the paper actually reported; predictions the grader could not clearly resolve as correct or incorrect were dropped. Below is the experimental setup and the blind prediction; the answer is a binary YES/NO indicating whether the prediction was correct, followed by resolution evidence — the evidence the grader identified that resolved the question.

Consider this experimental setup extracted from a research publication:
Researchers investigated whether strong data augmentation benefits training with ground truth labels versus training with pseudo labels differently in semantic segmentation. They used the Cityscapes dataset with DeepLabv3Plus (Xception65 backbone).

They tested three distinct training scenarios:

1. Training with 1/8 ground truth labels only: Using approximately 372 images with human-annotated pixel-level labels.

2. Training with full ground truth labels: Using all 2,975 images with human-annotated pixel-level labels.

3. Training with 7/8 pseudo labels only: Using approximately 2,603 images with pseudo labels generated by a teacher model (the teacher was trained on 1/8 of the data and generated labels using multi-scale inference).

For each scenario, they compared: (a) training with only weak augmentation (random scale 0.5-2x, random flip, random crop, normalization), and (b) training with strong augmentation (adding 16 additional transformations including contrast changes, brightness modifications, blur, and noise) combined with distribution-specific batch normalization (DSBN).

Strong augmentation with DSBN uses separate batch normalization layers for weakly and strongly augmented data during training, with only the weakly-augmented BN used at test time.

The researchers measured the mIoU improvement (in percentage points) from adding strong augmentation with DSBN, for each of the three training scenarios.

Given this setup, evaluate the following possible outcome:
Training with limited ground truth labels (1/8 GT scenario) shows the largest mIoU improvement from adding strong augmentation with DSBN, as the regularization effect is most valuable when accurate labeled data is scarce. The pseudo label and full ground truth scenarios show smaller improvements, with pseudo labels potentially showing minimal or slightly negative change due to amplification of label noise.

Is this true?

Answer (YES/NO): NO